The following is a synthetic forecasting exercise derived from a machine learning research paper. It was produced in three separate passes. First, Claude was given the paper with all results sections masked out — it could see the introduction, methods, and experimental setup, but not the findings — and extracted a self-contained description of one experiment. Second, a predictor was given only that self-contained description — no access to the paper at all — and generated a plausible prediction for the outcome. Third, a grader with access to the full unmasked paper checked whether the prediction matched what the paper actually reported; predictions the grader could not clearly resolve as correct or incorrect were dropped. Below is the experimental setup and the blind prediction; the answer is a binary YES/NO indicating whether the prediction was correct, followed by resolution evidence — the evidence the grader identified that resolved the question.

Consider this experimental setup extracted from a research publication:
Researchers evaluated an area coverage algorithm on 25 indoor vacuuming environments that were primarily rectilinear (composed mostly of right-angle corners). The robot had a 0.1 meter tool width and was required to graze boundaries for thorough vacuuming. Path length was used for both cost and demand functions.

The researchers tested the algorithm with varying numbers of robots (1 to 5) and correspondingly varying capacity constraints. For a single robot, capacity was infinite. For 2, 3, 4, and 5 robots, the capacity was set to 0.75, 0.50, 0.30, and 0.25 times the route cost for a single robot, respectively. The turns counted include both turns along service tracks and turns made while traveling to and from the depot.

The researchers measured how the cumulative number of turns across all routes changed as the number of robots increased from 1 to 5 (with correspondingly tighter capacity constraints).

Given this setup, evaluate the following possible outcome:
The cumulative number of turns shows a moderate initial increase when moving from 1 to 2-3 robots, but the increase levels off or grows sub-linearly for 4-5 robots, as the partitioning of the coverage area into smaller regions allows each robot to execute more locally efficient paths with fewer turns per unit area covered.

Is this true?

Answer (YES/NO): NO